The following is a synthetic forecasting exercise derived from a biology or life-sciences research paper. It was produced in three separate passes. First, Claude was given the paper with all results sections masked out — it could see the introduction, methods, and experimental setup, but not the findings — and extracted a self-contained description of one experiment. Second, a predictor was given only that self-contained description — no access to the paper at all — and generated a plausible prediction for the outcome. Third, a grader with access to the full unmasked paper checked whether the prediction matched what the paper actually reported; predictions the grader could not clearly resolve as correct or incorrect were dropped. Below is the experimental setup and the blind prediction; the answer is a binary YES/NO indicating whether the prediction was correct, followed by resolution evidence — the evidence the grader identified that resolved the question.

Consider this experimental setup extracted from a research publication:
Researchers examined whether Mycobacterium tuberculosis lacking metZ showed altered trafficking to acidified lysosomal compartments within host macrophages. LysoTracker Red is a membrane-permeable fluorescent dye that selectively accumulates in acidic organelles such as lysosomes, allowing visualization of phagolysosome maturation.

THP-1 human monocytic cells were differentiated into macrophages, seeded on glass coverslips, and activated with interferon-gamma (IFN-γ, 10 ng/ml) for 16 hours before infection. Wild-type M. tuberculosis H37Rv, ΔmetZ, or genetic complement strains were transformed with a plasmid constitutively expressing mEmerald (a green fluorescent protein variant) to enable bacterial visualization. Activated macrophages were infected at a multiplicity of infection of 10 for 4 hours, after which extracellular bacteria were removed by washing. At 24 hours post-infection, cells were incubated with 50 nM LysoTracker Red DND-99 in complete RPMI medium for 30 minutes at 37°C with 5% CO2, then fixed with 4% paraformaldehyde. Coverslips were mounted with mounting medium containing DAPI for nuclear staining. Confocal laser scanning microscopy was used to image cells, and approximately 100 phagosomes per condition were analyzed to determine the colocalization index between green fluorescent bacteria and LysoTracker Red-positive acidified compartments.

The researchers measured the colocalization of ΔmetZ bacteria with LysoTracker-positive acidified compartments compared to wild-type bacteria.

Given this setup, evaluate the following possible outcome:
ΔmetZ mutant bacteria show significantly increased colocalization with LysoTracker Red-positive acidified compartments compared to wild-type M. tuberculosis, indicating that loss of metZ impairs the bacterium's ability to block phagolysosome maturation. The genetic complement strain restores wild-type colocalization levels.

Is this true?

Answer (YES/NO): YES